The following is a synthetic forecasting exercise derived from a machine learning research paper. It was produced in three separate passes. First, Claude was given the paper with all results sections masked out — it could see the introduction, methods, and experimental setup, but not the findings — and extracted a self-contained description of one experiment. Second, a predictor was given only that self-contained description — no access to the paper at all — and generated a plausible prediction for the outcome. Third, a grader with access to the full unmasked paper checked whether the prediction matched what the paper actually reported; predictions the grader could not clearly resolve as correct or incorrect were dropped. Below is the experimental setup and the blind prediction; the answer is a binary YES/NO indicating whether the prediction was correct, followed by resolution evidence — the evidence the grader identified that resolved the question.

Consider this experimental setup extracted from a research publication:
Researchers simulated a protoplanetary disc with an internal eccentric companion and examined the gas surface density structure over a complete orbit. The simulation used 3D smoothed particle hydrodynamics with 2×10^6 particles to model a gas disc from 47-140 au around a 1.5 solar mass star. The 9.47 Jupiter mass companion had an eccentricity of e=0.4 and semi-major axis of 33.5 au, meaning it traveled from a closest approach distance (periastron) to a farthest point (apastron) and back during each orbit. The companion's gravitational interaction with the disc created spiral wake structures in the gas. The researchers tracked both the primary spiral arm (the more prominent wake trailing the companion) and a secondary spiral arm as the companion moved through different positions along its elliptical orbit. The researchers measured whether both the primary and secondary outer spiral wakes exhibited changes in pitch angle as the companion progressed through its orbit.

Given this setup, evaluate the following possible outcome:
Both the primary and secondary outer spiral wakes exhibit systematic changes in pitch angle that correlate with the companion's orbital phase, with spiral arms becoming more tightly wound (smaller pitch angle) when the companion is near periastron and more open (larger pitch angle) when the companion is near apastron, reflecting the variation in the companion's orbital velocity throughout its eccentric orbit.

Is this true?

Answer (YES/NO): NO